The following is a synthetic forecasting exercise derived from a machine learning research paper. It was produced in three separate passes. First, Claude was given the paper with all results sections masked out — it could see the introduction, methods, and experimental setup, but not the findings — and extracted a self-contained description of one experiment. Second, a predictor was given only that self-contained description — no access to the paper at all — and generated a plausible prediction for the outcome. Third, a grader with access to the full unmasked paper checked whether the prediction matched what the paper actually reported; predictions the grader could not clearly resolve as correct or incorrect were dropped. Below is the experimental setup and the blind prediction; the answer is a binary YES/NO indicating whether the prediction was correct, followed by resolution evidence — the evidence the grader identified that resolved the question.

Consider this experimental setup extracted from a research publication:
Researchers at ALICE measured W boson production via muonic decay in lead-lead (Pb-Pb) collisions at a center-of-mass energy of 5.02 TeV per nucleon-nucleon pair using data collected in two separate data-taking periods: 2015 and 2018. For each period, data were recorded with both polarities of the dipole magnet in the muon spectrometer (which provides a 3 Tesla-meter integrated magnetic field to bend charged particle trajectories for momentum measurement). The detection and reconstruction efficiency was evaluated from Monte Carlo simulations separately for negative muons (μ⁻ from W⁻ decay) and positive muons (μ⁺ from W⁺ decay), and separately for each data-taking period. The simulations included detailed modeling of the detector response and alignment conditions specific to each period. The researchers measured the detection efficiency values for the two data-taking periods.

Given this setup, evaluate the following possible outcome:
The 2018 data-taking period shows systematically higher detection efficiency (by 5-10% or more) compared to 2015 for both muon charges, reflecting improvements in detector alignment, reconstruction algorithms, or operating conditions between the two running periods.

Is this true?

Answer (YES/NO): NO